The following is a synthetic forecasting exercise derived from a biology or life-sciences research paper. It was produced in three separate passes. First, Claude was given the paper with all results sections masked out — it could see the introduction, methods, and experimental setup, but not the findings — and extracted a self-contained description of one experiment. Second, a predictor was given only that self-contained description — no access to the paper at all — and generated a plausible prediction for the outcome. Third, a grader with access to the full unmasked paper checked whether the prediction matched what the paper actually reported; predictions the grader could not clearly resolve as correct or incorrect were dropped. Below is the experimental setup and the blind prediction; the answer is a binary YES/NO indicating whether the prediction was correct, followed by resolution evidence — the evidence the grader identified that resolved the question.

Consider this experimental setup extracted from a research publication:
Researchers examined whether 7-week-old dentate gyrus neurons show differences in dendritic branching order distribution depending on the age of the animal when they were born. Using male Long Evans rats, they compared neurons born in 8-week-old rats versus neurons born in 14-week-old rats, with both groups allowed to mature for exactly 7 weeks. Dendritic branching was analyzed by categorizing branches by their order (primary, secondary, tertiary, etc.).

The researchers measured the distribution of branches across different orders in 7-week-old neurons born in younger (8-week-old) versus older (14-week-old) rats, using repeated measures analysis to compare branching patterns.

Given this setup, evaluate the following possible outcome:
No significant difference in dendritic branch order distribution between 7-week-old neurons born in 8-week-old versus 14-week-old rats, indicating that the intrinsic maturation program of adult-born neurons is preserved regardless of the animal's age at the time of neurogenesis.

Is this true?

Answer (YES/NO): YES